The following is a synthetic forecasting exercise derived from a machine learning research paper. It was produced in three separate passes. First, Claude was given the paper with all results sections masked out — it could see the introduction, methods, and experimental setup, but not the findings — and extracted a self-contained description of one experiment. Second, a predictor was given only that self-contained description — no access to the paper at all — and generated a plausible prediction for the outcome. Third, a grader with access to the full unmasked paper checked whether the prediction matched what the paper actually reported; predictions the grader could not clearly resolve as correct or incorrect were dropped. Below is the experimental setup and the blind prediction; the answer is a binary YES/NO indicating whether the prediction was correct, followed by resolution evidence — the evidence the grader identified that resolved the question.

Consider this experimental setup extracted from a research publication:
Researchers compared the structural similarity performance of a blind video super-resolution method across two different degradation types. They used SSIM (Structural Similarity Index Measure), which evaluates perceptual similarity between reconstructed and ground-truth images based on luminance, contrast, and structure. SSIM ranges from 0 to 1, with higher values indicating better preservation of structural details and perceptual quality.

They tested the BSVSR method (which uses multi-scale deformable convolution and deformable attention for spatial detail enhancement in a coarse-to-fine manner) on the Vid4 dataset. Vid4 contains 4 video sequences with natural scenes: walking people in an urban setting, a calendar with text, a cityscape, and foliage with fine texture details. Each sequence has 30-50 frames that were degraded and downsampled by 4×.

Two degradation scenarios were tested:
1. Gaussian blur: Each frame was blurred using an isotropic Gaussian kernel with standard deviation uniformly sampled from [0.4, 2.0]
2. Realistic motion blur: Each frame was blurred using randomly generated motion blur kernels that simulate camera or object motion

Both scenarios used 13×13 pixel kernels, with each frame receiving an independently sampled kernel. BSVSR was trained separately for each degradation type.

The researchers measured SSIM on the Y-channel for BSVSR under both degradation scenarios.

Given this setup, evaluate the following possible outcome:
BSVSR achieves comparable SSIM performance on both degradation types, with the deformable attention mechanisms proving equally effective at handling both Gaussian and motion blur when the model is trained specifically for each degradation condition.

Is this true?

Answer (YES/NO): NO